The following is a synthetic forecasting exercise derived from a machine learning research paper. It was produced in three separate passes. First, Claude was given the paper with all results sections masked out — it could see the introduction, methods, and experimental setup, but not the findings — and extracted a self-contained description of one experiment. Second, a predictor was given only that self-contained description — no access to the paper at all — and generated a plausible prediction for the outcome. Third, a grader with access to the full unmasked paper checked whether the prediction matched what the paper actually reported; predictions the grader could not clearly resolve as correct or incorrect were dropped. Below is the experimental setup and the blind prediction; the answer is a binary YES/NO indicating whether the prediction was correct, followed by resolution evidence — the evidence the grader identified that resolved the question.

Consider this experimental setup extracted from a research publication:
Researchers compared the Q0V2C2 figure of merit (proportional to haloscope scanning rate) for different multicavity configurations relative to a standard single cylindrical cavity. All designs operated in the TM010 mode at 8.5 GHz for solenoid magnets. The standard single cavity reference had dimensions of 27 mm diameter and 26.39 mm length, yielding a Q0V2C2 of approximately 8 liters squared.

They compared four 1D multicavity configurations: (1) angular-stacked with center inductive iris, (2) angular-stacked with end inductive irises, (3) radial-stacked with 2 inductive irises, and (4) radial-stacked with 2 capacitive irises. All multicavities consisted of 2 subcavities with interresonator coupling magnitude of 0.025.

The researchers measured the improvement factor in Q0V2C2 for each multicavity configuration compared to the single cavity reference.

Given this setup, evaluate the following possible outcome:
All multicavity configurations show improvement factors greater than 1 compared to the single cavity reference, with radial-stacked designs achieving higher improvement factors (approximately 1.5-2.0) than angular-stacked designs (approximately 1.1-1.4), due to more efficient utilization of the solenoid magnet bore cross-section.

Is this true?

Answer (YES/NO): NO